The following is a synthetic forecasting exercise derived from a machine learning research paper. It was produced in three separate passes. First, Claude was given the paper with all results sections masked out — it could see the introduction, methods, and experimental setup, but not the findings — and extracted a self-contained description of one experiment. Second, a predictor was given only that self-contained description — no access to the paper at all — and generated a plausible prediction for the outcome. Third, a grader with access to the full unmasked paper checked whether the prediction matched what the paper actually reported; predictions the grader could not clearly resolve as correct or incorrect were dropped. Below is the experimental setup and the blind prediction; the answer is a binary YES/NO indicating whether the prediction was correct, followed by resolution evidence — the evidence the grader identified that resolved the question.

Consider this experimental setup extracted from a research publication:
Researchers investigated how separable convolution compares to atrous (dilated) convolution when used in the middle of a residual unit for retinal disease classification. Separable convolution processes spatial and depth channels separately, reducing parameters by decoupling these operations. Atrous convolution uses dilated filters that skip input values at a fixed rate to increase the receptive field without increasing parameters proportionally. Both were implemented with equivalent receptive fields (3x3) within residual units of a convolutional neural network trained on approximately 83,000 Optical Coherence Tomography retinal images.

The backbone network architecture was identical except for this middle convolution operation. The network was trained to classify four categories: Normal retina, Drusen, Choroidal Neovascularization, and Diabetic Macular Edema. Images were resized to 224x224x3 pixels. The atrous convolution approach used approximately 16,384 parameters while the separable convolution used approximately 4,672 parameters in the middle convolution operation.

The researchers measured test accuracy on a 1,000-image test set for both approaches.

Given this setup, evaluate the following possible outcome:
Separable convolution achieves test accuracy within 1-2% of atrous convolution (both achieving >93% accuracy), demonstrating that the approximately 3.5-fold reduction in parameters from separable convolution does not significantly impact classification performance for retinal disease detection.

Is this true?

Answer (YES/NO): YES